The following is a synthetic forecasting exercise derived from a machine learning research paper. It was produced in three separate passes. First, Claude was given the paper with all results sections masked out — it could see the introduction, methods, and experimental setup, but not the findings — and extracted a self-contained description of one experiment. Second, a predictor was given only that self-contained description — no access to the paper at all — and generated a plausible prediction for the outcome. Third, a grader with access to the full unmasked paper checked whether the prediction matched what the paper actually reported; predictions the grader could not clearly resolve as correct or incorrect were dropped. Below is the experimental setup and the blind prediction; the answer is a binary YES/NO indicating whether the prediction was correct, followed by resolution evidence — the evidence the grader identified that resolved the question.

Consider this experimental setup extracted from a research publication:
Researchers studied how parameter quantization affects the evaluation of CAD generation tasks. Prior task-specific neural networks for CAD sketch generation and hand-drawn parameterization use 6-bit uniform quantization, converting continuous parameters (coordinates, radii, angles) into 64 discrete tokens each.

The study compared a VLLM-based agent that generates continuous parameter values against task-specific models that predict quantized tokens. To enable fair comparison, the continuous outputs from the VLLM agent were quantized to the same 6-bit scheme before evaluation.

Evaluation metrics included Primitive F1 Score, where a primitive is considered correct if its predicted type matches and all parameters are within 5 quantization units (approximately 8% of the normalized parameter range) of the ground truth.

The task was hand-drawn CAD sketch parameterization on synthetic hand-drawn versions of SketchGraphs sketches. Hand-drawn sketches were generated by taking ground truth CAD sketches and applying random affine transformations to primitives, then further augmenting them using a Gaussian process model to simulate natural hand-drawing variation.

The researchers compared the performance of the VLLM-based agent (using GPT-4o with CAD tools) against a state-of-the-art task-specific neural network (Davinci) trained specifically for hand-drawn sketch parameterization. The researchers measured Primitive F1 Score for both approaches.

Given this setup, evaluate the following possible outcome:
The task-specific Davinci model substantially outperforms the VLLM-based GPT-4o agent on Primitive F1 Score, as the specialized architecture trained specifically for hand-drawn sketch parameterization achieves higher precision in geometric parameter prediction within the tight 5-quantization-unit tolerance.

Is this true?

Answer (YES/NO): NO